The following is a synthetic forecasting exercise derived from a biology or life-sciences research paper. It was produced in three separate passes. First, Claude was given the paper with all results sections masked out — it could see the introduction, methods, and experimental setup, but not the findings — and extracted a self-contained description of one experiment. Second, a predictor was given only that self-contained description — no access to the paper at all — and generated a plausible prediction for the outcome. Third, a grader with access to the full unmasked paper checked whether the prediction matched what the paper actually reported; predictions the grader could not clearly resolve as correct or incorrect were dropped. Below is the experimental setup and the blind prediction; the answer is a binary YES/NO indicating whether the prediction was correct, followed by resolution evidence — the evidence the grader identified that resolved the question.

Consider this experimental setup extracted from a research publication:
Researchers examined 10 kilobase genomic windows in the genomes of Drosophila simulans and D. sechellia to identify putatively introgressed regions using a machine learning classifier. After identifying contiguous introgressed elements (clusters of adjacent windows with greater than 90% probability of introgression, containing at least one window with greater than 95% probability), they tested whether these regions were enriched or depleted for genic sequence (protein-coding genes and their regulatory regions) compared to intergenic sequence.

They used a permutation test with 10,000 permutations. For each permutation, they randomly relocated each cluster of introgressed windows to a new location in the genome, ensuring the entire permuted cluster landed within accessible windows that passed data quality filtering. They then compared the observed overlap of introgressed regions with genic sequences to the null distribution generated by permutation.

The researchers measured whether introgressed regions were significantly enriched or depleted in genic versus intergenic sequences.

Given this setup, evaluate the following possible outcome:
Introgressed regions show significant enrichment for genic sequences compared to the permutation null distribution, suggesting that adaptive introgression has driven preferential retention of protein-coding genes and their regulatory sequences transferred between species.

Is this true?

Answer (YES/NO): NO